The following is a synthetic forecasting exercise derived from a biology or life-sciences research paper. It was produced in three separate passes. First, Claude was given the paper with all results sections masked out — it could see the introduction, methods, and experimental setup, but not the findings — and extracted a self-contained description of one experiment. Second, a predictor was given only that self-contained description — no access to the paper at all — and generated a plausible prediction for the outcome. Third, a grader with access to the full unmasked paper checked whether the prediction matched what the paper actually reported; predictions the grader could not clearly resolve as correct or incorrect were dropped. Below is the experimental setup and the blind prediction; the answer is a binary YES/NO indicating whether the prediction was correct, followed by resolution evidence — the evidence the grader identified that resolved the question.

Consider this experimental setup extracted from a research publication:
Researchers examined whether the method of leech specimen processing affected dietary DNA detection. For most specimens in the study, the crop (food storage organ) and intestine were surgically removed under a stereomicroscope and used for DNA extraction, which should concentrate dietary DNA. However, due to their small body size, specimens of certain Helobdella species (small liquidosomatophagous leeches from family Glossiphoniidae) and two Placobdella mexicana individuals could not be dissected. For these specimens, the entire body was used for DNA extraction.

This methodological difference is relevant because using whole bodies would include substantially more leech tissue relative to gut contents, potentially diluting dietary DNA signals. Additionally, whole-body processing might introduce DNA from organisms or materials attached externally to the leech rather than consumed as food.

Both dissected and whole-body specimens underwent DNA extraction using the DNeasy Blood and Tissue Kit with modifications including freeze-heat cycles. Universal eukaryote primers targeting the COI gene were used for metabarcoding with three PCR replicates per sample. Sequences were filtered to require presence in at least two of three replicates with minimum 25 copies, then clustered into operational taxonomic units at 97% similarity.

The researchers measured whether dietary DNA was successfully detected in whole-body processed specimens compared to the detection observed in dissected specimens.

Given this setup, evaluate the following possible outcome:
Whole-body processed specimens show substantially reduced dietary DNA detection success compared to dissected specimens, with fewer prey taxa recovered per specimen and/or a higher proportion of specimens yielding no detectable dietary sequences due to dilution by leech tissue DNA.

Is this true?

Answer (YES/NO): NO